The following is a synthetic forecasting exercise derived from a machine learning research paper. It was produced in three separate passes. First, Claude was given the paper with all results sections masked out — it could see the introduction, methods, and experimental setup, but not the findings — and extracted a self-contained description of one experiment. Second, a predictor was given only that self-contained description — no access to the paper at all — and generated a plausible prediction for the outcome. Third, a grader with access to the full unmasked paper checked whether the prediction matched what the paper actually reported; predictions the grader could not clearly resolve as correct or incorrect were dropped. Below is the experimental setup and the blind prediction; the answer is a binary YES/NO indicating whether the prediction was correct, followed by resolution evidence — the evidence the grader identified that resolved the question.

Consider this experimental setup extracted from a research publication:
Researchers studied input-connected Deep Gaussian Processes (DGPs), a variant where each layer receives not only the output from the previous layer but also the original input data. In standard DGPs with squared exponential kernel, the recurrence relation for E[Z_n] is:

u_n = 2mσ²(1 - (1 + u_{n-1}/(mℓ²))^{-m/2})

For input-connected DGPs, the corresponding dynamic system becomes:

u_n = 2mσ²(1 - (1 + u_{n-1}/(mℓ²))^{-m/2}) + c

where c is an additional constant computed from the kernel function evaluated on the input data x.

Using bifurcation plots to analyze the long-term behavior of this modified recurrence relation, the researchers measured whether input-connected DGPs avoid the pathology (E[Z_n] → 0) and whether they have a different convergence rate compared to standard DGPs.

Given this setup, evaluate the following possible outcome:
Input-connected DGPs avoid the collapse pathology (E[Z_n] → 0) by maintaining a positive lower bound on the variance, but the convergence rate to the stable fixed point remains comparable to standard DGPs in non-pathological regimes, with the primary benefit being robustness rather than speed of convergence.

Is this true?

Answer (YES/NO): YES